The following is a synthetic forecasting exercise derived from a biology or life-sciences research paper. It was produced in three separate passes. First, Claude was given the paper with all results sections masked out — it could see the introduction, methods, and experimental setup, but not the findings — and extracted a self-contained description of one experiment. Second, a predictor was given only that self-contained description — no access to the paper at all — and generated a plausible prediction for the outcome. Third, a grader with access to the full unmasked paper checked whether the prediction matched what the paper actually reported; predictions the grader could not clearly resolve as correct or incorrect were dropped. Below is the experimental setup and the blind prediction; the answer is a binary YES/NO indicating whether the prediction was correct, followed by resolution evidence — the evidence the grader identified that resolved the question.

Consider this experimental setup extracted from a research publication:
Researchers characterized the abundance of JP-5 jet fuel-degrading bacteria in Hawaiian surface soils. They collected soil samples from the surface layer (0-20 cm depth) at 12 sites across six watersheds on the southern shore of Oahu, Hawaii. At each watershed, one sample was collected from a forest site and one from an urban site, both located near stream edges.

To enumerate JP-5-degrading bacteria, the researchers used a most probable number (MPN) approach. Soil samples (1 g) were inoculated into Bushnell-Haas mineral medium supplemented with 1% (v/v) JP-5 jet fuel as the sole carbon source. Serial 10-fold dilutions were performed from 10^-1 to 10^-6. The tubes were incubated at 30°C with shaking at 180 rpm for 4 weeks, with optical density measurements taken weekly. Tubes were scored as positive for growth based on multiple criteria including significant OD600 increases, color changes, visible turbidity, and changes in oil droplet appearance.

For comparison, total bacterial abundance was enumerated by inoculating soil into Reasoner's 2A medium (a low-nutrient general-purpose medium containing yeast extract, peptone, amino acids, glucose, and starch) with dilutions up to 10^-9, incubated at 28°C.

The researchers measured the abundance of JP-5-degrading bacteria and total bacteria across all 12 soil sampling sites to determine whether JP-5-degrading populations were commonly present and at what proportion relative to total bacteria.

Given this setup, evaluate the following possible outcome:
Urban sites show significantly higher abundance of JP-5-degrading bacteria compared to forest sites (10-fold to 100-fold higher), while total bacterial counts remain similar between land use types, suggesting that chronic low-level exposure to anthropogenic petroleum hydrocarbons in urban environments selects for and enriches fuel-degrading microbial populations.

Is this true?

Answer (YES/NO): NO